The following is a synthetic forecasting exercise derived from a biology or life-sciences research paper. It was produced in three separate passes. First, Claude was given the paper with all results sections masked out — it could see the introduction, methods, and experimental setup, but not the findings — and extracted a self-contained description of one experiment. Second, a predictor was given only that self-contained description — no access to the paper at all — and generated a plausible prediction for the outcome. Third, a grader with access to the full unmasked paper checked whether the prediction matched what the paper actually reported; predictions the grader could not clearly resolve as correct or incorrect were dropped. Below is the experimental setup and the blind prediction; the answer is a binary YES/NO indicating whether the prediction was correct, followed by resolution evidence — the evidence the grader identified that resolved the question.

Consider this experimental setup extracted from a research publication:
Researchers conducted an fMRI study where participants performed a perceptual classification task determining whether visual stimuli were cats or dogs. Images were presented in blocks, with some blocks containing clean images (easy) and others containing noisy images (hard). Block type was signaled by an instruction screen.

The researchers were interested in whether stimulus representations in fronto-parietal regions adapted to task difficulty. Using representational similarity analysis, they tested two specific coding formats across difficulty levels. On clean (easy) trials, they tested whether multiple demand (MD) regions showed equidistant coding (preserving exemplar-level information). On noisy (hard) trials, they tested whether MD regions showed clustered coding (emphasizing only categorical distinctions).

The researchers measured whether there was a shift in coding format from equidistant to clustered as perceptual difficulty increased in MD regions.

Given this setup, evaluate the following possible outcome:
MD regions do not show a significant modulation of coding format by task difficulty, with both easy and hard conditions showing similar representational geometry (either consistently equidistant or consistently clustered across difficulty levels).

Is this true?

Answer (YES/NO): YES